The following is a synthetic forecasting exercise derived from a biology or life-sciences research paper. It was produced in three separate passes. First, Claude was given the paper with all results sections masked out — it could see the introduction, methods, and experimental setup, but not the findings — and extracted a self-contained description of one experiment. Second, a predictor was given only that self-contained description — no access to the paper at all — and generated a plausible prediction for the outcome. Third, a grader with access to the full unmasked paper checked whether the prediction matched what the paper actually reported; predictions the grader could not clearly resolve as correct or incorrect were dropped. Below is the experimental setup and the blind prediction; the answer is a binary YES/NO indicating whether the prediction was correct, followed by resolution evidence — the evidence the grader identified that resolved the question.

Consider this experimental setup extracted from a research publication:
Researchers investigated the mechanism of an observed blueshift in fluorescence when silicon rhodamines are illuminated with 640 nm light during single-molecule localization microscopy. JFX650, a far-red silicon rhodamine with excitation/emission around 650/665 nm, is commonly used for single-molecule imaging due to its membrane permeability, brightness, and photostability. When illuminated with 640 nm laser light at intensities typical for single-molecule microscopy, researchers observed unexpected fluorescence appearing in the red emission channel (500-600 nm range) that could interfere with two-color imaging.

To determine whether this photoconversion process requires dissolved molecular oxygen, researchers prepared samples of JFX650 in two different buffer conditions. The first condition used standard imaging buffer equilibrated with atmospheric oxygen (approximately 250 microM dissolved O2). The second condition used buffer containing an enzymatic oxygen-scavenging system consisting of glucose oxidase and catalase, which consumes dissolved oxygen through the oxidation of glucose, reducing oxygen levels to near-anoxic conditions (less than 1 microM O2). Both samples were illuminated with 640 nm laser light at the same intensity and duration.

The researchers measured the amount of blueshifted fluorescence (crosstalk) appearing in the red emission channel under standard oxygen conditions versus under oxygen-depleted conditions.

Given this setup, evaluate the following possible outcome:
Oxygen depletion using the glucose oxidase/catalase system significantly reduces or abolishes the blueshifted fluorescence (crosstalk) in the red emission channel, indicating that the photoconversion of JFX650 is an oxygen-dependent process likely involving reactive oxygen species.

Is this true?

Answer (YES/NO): YES